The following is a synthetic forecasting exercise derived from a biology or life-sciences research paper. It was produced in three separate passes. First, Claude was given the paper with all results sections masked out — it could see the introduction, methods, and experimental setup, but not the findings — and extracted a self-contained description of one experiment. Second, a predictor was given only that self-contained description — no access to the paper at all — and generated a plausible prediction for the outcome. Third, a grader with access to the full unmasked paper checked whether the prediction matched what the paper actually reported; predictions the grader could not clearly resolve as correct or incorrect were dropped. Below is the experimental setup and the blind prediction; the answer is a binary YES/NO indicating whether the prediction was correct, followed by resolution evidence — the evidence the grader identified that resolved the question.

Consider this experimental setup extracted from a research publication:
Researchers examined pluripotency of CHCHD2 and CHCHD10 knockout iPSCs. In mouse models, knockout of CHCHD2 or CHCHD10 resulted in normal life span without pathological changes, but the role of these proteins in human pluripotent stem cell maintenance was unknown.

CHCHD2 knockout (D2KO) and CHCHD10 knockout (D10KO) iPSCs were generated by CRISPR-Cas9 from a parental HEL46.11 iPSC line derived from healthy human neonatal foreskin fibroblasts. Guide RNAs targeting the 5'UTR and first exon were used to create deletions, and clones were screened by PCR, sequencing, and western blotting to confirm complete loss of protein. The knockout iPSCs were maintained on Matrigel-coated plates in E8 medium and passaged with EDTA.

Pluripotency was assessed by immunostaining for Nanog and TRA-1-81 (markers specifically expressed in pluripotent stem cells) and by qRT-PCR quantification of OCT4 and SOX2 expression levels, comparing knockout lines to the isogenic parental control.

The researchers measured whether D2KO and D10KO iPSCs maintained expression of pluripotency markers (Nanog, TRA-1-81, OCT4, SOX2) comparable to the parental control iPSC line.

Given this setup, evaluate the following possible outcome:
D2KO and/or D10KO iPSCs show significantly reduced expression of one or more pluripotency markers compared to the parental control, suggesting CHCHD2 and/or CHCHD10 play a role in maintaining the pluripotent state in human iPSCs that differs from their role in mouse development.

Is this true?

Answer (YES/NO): NO